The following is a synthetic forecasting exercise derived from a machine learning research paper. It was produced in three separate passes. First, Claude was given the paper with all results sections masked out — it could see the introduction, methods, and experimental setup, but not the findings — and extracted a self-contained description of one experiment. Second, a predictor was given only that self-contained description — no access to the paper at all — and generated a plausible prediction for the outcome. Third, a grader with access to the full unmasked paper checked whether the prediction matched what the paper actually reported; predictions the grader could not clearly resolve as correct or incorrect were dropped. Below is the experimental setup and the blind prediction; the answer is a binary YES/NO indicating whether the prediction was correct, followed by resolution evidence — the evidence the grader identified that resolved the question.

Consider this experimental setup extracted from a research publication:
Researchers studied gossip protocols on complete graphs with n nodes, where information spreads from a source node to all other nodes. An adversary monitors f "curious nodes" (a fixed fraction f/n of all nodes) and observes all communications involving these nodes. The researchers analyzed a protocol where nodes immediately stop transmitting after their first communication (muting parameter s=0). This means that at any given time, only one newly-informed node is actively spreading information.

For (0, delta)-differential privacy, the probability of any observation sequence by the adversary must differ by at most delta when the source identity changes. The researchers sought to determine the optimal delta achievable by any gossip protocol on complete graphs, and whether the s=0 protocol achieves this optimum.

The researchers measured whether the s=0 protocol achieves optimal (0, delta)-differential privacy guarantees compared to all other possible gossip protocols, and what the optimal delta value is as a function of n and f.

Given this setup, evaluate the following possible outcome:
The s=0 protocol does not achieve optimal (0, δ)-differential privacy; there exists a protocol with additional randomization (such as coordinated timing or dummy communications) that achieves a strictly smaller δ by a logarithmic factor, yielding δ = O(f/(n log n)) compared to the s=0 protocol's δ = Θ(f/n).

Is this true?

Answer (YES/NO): NO